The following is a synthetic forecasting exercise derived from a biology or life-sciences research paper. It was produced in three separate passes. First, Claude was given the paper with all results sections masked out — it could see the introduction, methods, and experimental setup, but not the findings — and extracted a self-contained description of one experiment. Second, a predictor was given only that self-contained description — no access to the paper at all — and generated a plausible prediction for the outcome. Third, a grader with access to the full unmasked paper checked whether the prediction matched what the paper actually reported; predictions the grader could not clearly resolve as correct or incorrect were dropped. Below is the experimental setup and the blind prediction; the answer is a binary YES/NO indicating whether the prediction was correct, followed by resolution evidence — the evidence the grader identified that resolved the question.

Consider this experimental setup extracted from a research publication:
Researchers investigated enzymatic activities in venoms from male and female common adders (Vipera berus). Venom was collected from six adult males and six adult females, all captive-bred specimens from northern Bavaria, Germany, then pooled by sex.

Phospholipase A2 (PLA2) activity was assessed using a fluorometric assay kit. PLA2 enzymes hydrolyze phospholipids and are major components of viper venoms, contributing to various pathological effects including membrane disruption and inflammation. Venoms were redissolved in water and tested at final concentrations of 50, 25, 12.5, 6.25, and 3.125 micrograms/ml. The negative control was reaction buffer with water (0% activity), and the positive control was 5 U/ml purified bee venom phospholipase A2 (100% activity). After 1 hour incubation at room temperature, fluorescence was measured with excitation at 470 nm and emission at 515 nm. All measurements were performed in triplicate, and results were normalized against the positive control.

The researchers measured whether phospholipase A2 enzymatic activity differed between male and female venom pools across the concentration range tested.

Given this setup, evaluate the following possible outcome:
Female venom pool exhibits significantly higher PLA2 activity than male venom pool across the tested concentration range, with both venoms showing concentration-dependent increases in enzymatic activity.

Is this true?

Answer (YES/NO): NO